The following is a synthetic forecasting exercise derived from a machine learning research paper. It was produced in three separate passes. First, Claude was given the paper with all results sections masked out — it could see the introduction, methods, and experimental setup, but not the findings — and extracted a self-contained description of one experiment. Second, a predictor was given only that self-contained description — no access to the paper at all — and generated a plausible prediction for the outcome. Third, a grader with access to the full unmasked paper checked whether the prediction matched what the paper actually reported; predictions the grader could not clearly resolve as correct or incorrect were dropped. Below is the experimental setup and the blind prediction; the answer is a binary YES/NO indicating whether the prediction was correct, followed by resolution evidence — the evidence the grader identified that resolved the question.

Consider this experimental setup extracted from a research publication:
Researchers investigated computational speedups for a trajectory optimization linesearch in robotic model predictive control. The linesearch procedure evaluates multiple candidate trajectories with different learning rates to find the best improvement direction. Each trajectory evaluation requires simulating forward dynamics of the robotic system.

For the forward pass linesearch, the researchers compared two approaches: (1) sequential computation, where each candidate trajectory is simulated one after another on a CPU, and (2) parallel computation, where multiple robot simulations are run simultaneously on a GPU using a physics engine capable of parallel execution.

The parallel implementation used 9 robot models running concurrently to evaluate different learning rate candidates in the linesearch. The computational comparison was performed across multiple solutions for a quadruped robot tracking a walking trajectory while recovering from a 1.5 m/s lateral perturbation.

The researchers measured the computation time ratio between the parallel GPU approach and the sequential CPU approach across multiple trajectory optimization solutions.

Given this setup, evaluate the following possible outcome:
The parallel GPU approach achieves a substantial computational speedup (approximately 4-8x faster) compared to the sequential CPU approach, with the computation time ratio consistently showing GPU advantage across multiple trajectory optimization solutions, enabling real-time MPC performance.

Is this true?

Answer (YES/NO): NO